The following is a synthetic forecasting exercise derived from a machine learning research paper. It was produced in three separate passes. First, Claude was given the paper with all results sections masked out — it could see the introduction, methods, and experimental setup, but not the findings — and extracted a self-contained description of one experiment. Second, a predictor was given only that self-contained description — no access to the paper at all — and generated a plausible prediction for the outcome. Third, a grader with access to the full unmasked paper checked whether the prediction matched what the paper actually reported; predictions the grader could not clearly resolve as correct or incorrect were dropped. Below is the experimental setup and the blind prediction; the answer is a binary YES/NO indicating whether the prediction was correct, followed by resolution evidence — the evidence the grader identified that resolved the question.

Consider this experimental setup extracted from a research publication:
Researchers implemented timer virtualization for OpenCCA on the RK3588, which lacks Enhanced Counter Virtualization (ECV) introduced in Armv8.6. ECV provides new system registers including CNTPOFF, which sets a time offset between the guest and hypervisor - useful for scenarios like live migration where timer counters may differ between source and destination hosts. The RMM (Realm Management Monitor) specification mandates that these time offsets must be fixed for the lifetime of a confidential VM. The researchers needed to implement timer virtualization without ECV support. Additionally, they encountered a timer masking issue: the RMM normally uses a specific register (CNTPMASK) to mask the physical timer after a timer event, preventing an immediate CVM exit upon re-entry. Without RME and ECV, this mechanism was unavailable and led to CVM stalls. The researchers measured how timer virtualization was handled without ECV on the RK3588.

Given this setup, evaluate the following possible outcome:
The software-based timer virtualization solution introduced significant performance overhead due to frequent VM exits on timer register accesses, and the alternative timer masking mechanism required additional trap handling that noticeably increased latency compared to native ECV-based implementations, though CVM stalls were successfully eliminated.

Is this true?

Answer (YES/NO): NO